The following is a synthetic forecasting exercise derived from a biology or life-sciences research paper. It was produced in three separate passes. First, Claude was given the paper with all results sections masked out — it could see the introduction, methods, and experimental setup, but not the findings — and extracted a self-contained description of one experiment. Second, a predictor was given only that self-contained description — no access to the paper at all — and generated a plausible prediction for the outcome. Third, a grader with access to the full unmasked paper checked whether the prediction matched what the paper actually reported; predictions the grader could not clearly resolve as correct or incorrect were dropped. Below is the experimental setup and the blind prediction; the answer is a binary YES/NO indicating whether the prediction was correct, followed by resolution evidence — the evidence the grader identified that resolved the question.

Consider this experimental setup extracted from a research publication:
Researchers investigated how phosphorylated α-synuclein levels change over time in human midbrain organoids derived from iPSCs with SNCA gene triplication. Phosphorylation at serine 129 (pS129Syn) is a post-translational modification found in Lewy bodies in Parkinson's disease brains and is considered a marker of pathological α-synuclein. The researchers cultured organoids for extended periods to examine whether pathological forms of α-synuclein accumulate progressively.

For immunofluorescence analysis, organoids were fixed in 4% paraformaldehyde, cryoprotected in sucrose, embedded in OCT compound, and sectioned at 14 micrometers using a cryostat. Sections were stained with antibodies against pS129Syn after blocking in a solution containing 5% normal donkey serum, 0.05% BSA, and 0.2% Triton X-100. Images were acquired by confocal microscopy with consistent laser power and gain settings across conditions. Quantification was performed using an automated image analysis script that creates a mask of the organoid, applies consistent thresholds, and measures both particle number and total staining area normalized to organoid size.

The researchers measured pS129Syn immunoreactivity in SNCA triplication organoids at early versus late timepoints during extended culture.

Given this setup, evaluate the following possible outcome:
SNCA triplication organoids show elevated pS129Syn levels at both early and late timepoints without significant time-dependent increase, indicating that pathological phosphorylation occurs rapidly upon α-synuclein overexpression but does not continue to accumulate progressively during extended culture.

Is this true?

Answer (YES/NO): NO